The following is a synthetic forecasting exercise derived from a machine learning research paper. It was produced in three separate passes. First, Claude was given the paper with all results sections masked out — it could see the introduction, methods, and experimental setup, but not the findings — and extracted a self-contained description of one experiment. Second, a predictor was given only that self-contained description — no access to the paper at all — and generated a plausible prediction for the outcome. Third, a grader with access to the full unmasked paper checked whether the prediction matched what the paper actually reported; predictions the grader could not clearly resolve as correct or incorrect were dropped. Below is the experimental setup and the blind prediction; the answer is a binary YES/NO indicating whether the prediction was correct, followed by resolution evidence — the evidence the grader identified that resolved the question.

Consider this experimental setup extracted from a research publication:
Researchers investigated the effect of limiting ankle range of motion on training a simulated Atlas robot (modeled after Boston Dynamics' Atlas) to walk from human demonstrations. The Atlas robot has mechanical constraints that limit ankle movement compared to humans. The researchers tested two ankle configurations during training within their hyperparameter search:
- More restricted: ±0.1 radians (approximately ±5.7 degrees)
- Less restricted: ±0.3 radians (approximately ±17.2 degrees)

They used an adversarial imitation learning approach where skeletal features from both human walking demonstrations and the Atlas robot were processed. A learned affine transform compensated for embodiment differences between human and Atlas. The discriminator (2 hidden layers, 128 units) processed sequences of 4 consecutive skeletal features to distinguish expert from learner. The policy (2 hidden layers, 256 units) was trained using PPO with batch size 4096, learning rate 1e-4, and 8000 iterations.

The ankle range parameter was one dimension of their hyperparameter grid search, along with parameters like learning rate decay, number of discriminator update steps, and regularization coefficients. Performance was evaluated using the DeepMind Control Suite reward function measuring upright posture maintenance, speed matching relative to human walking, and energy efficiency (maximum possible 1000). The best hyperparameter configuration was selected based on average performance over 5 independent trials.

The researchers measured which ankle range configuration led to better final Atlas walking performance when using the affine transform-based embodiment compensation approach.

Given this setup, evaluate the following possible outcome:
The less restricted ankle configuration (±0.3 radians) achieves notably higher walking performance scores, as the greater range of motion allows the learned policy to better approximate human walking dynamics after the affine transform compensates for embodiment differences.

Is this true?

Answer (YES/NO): NO